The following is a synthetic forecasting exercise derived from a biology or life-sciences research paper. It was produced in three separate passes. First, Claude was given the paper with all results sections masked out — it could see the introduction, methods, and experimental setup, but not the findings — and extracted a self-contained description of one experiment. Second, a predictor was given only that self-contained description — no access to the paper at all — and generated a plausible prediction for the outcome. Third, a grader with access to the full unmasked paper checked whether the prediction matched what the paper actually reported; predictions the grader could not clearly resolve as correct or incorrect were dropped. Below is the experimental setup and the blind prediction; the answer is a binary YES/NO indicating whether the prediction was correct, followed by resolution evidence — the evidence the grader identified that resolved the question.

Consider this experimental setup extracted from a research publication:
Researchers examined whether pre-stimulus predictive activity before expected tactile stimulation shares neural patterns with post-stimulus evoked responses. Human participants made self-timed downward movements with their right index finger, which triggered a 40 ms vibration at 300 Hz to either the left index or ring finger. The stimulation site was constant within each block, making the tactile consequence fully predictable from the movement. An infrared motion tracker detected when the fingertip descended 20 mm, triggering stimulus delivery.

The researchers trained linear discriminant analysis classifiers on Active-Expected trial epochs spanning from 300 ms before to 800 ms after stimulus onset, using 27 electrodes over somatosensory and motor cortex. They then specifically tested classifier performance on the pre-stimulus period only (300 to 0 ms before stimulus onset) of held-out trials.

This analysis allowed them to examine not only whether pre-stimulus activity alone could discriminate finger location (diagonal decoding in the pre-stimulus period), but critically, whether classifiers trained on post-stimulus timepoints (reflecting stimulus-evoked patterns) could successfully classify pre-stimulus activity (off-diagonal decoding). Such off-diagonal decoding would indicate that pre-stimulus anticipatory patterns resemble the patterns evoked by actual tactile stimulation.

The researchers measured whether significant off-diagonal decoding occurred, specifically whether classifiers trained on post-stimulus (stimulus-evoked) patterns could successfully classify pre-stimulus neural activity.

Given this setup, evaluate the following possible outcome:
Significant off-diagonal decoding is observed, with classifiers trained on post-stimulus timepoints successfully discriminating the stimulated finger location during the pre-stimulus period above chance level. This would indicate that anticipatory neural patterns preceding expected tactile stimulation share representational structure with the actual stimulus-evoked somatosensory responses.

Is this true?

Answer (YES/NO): YES